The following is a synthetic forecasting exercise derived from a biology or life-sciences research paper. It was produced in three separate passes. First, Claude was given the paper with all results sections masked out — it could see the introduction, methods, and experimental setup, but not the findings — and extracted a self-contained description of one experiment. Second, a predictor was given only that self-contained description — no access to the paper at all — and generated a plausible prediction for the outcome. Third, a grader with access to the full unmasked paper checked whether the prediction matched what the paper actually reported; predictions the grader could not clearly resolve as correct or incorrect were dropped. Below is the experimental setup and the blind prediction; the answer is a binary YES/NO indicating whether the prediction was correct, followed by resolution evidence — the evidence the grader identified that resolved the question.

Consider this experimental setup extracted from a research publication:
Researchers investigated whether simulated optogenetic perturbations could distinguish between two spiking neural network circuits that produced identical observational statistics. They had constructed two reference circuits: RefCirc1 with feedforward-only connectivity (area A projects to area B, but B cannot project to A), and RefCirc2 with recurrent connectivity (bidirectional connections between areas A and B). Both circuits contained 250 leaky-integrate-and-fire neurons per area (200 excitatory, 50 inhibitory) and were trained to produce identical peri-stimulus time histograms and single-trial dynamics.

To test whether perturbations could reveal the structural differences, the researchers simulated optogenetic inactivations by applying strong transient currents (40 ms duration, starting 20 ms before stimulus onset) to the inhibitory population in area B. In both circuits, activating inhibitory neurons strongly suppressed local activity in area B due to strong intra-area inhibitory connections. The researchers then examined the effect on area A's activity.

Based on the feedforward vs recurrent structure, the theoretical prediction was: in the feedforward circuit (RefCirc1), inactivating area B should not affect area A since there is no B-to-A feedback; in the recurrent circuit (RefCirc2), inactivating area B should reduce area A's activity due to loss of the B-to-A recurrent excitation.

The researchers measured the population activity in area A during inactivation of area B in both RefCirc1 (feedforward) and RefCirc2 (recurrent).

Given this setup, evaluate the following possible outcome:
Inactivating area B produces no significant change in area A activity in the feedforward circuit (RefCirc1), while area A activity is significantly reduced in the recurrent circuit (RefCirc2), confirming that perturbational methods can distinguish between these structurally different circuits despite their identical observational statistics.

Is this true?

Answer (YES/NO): YES